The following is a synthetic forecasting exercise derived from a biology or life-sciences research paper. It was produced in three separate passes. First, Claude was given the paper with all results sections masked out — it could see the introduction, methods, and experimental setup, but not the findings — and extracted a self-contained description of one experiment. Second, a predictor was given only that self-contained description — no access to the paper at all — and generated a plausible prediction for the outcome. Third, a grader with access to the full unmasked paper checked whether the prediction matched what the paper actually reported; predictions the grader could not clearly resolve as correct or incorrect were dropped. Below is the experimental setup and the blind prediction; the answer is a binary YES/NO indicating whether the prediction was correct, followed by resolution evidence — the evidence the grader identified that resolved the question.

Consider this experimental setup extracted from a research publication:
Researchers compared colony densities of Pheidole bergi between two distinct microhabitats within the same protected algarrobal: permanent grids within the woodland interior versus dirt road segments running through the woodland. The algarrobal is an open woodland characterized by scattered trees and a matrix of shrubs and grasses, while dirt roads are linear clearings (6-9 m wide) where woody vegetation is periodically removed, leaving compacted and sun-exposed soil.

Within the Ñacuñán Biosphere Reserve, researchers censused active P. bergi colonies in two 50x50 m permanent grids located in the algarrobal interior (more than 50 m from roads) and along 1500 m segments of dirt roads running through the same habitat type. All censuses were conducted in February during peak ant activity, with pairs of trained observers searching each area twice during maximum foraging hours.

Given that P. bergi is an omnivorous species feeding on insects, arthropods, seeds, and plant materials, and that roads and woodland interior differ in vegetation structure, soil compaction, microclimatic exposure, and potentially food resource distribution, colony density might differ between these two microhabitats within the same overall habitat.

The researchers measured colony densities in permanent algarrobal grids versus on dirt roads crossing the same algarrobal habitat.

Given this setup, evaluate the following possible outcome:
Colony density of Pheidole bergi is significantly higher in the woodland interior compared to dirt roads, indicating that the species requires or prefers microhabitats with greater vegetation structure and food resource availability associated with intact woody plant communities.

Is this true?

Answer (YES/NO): NO